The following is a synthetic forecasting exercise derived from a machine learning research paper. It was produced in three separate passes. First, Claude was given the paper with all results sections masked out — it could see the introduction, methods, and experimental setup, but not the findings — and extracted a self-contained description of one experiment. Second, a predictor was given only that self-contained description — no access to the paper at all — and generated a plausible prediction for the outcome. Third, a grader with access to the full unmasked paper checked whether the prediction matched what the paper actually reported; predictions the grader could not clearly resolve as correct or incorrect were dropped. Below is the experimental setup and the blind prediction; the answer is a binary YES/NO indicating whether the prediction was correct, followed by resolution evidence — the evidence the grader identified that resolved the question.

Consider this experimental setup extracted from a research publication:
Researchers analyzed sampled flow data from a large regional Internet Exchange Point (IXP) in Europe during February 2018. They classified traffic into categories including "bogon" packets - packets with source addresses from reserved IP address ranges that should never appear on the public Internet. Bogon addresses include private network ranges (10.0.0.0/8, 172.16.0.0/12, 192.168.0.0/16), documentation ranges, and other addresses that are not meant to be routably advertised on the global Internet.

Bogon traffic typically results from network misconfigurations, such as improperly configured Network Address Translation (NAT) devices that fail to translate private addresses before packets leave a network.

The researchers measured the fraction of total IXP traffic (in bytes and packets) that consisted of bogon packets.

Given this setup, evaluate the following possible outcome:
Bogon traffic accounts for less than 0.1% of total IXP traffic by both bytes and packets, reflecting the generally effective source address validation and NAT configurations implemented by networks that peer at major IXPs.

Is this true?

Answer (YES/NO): YES